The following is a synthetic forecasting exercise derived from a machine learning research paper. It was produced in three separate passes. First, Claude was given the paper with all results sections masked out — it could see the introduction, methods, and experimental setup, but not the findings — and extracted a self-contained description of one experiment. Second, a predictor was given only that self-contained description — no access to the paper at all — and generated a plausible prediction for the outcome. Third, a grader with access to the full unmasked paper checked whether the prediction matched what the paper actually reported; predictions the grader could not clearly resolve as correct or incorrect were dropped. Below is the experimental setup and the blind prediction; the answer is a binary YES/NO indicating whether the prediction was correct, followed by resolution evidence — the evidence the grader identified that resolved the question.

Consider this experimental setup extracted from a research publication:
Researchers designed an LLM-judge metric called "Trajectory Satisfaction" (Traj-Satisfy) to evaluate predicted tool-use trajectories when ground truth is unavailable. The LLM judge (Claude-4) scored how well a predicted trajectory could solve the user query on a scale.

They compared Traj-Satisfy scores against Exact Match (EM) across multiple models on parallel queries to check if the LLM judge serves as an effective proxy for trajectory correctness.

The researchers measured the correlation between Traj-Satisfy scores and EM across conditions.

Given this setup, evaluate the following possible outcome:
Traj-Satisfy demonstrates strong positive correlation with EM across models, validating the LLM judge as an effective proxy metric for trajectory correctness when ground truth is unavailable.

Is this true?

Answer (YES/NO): YES